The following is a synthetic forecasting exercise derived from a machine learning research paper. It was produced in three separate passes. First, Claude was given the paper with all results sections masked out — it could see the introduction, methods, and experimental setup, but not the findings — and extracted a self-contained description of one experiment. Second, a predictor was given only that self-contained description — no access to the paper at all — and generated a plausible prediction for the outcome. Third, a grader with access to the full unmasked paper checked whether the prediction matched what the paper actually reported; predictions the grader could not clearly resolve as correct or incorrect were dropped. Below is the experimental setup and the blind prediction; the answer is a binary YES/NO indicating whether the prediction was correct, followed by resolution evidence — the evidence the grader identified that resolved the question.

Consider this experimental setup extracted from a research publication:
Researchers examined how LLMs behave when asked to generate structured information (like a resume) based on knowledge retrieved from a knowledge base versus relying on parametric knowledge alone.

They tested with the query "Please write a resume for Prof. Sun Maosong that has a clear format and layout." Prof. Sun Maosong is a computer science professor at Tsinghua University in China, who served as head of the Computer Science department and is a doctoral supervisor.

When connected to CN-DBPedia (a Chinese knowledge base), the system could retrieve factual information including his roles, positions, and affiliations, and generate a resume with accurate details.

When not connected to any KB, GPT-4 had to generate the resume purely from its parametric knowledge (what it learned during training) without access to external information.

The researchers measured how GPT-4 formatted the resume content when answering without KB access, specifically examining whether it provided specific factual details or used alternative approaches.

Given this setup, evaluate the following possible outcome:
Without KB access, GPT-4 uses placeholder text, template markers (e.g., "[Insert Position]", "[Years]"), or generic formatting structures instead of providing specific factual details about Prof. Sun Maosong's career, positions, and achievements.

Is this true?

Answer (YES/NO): YES